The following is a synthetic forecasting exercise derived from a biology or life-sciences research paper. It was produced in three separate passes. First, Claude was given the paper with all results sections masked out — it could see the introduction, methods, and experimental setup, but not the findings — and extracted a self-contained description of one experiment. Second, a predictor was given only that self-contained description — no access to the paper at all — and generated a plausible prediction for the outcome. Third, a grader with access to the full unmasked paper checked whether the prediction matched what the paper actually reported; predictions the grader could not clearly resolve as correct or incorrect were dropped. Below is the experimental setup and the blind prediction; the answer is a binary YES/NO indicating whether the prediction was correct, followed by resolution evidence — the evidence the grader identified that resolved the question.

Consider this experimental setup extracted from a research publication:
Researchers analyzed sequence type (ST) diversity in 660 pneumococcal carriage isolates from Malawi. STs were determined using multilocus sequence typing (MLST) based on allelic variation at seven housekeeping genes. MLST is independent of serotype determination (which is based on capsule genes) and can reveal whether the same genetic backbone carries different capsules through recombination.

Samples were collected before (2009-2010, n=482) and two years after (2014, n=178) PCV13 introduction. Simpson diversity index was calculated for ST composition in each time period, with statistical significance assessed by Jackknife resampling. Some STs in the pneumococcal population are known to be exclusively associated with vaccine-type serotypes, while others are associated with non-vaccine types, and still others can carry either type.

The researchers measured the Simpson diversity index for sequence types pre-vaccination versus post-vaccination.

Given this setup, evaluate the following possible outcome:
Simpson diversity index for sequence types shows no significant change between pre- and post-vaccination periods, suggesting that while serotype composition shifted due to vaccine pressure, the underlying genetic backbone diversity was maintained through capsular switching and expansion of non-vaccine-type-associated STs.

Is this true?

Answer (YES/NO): YES